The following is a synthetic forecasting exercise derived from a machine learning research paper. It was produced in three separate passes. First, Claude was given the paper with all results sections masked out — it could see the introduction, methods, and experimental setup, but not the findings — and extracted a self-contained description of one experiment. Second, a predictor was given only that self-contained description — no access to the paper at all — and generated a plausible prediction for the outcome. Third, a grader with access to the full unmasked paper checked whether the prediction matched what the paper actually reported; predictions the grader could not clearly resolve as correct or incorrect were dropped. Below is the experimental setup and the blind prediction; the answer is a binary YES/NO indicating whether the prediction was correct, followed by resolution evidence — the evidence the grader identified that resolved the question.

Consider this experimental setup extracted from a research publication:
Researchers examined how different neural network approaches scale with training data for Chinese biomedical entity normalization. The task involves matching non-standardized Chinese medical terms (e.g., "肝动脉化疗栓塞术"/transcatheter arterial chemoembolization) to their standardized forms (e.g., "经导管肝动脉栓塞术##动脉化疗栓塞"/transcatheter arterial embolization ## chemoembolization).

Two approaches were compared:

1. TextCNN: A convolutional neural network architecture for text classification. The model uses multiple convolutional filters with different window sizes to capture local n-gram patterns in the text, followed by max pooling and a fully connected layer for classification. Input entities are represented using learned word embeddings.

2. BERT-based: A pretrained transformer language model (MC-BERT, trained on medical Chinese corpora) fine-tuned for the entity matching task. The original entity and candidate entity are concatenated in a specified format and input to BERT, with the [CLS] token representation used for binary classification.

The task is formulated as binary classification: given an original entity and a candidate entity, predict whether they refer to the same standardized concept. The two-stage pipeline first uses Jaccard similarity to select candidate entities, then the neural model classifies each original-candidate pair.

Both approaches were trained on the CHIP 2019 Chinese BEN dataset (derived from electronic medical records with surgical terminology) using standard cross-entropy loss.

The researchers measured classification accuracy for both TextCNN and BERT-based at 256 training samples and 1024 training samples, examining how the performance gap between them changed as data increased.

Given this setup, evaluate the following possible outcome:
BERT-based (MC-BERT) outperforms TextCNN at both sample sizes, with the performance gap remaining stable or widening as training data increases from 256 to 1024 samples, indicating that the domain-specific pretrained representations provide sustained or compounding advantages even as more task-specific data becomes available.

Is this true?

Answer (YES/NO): NO